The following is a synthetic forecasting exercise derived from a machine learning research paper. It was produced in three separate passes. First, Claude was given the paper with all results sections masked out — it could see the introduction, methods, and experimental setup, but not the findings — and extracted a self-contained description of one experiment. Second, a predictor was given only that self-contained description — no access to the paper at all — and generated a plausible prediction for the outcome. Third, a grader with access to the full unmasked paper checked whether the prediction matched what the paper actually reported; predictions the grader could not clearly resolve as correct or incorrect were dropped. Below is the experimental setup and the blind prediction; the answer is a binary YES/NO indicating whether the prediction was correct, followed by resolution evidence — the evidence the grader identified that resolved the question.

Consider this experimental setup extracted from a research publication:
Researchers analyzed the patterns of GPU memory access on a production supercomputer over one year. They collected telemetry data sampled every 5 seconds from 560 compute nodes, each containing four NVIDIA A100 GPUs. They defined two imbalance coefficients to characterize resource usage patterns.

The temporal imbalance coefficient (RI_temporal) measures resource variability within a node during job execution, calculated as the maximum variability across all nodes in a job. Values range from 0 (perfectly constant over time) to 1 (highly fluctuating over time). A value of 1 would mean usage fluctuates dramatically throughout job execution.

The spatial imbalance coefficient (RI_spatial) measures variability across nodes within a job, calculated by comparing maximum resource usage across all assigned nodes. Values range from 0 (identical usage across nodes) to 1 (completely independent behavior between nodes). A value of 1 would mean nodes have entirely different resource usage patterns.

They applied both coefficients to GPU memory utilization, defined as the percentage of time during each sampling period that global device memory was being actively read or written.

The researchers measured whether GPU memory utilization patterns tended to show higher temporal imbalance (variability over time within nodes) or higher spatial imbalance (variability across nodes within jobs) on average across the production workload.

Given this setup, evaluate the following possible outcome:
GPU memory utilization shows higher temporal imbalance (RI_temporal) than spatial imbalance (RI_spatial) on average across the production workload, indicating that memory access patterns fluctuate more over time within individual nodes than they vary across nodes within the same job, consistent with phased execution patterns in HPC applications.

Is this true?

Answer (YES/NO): YES